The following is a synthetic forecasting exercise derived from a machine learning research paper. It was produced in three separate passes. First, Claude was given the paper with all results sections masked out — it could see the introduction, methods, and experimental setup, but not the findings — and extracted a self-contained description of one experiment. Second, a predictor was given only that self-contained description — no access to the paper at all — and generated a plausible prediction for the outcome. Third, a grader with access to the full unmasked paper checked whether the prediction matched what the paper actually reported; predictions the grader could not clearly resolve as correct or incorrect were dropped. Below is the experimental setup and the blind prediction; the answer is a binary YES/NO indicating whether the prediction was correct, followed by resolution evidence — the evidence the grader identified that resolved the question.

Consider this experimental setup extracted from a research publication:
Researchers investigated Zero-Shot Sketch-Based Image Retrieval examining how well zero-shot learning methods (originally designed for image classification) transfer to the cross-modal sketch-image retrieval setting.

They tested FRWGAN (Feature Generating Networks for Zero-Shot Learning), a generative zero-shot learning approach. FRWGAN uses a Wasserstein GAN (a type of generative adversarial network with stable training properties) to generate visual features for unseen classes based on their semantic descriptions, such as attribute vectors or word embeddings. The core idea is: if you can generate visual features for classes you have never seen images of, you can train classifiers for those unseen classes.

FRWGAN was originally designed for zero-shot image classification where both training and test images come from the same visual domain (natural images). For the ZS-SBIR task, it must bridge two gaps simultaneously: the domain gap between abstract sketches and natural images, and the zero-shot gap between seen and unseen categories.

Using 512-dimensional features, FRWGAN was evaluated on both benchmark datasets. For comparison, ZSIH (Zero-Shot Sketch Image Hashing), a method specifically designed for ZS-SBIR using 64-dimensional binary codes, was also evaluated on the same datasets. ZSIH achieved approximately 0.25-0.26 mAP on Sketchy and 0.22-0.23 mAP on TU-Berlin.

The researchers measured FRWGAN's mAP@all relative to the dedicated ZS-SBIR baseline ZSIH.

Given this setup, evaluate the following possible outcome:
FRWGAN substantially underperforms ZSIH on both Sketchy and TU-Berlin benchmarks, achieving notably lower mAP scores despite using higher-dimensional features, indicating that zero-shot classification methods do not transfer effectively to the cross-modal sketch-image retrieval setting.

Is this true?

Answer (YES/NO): YES